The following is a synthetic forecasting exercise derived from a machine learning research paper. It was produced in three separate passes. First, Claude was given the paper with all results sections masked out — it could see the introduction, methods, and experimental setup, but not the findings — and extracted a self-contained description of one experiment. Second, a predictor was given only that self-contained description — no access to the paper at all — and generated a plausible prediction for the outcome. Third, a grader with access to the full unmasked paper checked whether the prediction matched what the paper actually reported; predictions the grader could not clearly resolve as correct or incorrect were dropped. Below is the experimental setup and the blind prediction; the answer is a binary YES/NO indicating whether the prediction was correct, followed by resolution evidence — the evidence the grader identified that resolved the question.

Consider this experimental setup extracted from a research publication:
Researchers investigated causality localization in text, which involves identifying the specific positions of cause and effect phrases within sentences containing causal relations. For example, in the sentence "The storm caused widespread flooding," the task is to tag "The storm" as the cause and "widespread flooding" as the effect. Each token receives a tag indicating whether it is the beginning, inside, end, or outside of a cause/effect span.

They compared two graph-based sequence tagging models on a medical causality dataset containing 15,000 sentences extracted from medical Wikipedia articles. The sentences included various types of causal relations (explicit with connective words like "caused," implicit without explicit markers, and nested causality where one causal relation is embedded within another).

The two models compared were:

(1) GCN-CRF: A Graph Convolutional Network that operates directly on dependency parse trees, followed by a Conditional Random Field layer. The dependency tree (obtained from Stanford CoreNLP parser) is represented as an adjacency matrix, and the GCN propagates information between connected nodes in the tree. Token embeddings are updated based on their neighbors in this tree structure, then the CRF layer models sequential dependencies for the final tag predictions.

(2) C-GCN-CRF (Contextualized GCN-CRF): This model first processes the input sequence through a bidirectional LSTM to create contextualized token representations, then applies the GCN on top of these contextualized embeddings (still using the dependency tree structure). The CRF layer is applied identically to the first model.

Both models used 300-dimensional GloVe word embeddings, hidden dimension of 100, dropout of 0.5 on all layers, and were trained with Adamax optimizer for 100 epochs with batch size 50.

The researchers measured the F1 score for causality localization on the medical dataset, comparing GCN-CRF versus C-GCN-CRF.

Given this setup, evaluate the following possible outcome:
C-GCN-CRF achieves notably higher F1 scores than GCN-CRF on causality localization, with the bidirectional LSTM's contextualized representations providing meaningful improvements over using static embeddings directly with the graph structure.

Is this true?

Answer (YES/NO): YES